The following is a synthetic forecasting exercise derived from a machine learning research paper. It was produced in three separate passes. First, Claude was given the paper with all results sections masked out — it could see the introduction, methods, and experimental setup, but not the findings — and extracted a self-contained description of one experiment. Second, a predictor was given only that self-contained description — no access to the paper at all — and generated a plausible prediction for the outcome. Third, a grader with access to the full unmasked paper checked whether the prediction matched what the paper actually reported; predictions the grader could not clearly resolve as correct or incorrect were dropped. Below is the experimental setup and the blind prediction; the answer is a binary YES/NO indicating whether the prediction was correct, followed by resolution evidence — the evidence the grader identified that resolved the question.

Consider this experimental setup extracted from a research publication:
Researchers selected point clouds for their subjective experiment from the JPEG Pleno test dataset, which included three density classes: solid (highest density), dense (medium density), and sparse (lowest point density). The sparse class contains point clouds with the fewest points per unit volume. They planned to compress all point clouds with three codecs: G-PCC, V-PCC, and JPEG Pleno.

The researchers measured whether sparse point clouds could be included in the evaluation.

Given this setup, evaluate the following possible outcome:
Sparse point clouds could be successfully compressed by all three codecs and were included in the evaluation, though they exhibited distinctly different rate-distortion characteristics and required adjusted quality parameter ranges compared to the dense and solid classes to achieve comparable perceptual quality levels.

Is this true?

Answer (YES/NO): NO